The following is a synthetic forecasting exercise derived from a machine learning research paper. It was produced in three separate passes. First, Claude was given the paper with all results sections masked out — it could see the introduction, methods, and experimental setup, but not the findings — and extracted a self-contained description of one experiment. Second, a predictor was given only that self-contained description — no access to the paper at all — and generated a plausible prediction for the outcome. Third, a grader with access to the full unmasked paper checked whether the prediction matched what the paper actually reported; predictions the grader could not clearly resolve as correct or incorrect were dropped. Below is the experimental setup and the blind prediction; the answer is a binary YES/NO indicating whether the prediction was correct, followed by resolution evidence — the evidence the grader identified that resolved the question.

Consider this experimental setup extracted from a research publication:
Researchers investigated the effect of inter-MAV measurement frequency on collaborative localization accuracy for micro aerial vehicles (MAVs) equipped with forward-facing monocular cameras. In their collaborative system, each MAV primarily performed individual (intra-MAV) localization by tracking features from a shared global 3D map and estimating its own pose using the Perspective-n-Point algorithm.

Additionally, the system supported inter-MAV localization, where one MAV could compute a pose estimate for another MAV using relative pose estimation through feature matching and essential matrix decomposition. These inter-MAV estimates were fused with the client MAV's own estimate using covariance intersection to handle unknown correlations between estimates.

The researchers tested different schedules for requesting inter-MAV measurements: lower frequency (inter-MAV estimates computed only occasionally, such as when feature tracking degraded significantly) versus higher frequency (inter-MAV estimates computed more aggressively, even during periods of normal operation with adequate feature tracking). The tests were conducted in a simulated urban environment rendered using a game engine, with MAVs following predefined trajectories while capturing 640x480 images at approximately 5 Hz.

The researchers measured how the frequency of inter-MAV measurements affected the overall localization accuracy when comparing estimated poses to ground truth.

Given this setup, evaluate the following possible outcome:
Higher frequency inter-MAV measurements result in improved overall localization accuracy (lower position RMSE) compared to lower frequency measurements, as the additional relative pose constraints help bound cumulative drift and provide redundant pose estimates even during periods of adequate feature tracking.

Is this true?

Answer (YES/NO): YES